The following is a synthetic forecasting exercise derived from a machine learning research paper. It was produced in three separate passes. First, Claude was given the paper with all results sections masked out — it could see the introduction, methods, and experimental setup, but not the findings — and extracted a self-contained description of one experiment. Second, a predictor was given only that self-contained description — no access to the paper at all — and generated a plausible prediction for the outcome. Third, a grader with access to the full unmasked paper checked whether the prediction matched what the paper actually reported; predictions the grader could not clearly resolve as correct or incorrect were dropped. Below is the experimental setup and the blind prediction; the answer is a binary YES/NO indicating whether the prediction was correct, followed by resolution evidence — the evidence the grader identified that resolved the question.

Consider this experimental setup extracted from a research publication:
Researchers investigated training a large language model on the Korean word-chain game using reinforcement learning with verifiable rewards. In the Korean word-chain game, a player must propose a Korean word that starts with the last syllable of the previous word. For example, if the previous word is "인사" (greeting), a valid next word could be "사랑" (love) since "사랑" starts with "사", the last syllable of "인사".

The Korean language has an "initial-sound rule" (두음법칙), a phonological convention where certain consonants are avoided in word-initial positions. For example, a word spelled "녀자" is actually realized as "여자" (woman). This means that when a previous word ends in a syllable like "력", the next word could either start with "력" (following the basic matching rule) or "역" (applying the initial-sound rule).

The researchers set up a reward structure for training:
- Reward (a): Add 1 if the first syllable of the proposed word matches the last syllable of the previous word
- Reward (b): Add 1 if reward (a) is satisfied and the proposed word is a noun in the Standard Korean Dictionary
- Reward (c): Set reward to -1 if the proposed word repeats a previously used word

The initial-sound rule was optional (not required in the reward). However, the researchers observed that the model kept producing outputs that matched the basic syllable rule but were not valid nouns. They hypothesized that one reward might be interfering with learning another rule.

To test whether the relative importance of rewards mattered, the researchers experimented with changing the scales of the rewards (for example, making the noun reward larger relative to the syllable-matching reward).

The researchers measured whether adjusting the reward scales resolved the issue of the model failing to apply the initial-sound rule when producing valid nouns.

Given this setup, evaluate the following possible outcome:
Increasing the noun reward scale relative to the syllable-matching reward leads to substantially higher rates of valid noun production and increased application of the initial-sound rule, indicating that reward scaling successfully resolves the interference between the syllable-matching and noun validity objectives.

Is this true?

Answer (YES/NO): NO